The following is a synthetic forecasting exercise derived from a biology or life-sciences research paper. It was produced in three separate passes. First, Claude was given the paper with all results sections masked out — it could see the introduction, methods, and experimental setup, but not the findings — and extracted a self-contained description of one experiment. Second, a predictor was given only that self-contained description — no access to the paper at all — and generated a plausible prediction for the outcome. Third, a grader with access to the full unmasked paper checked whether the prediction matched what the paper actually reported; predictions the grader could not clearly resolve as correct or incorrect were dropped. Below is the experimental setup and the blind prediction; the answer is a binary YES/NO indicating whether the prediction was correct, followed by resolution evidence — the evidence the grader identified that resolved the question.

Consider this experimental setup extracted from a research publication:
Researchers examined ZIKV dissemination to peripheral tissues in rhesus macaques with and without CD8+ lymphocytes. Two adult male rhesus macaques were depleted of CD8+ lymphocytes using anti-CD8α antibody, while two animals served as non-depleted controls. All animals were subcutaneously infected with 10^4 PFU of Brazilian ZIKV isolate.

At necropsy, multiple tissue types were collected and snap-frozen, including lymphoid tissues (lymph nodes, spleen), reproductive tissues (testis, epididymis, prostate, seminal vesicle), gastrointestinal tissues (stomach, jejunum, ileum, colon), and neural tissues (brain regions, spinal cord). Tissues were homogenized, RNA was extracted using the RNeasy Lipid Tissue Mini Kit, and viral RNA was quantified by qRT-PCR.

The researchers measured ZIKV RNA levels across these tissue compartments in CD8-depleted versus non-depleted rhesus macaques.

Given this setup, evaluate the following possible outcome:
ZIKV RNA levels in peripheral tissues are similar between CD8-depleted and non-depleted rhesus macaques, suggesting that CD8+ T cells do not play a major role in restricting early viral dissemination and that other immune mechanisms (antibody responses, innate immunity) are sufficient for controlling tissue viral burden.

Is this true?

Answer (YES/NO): NO